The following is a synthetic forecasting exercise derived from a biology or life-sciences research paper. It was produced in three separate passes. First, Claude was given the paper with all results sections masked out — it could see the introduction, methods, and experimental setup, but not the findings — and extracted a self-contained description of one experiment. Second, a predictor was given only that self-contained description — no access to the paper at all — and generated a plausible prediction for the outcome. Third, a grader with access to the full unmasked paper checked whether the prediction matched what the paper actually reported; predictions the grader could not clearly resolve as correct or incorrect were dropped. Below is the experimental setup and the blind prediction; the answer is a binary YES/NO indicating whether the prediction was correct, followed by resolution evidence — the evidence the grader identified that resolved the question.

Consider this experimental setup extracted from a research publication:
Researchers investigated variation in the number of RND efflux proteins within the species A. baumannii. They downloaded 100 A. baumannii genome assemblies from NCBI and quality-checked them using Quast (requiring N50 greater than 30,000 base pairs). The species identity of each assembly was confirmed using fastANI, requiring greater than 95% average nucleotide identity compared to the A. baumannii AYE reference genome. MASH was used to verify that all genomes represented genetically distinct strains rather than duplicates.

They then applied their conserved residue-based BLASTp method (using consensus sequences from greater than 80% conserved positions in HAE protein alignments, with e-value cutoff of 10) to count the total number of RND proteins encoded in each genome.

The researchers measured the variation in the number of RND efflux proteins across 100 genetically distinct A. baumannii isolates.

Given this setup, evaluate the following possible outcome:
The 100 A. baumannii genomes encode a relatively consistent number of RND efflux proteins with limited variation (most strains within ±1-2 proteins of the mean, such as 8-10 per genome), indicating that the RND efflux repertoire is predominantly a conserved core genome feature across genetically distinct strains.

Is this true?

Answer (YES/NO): NO